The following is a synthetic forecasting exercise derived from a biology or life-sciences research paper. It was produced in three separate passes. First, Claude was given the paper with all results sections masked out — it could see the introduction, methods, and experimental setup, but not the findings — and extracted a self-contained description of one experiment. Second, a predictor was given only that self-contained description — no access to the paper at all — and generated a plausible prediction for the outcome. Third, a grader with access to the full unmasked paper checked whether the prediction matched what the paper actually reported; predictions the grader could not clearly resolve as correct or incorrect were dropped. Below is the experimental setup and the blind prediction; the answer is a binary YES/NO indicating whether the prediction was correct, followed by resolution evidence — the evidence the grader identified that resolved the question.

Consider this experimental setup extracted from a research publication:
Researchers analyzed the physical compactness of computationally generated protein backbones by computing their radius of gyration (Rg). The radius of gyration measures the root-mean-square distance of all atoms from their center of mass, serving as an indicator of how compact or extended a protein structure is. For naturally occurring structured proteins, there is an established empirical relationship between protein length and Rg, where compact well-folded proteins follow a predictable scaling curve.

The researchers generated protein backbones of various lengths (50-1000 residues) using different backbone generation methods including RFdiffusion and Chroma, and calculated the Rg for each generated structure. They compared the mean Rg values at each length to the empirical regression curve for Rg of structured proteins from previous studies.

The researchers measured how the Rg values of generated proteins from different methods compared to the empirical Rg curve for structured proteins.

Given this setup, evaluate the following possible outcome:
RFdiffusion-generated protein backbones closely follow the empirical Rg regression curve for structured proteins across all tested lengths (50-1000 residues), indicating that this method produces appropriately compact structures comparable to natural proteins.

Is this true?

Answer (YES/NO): NO